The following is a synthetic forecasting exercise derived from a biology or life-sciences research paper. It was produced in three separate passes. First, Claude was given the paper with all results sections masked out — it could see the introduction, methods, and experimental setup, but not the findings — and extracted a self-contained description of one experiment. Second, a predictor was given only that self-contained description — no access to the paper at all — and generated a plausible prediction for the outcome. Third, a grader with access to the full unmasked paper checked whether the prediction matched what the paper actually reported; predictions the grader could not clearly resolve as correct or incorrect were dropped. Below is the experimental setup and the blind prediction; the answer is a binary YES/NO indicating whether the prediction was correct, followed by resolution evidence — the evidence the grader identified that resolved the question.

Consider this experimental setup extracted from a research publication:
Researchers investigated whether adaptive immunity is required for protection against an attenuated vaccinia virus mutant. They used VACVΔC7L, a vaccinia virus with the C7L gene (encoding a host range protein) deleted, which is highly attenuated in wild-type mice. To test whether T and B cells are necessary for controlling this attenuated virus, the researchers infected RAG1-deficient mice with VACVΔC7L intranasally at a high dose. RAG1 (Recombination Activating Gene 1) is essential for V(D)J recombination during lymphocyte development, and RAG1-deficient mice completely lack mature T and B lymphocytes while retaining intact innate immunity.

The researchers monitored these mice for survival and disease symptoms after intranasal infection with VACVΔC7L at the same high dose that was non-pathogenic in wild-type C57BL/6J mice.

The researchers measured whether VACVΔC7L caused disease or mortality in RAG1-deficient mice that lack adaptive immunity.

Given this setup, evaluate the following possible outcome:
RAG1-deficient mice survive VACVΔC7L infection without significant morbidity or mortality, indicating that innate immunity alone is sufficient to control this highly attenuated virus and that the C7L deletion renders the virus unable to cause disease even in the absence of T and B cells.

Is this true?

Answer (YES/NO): YES